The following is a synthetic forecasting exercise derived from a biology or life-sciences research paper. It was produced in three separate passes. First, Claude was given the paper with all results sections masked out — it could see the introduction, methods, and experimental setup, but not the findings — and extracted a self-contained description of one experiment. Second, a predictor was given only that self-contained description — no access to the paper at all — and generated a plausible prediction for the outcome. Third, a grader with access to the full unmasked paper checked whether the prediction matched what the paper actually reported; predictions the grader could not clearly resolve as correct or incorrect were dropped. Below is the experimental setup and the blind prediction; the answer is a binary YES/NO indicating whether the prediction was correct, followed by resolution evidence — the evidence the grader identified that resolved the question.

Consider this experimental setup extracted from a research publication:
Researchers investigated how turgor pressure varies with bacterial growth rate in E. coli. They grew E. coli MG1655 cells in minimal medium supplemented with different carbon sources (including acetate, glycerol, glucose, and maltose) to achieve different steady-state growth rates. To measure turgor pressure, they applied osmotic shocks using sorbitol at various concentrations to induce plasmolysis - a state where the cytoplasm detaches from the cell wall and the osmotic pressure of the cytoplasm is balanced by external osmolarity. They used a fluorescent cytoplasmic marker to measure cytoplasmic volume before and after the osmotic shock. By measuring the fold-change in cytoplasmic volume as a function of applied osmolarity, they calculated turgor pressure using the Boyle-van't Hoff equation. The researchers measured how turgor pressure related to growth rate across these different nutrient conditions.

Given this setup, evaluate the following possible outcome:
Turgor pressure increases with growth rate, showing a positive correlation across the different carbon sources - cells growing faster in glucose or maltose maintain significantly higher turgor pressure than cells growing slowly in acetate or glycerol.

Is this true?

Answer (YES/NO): YES